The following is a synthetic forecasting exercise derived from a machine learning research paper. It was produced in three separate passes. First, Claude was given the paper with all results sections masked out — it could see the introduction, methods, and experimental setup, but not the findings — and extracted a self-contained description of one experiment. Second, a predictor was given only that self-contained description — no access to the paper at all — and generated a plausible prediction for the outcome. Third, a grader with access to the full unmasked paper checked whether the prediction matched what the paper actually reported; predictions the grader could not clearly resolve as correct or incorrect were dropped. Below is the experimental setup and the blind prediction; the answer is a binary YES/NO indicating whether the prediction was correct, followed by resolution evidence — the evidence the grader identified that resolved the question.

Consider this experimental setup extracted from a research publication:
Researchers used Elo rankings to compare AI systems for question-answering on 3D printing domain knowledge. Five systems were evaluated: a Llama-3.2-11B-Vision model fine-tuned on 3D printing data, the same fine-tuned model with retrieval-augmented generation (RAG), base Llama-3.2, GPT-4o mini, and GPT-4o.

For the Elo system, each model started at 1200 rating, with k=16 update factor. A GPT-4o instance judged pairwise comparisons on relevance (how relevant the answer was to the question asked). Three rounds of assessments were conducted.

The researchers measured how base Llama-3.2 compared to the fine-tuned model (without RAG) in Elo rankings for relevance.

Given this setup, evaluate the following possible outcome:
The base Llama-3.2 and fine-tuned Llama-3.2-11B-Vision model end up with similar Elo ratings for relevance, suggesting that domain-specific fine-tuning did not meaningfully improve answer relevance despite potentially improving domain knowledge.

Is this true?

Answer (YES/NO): NO